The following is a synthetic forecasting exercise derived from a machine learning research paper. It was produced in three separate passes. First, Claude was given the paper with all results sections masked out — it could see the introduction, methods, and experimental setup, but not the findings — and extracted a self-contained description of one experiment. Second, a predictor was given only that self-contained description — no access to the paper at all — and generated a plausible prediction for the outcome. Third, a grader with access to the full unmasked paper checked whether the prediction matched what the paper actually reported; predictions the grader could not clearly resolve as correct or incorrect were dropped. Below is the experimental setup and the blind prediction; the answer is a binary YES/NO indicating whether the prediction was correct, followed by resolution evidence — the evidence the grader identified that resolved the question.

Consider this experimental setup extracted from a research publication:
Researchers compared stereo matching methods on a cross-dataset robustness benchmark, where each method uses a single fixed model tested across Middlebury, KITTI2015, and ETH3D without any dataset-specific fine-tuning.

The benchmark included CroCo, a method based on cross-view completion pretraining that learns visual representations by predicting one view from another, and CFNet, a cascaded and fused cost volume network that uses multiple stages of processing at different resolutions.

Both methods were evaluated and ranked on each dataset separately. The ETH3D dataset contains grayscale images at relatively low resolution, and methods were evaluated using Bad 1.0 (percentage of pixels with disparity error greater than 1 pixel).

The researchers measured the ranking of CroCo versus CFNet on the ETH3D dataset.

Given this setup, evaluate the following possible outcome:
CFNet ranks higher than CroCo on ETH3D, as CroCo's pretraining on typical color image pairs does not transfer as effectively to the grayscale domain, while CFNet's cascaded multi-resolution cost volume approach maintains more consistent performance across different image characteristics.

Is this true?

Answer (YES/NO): NO